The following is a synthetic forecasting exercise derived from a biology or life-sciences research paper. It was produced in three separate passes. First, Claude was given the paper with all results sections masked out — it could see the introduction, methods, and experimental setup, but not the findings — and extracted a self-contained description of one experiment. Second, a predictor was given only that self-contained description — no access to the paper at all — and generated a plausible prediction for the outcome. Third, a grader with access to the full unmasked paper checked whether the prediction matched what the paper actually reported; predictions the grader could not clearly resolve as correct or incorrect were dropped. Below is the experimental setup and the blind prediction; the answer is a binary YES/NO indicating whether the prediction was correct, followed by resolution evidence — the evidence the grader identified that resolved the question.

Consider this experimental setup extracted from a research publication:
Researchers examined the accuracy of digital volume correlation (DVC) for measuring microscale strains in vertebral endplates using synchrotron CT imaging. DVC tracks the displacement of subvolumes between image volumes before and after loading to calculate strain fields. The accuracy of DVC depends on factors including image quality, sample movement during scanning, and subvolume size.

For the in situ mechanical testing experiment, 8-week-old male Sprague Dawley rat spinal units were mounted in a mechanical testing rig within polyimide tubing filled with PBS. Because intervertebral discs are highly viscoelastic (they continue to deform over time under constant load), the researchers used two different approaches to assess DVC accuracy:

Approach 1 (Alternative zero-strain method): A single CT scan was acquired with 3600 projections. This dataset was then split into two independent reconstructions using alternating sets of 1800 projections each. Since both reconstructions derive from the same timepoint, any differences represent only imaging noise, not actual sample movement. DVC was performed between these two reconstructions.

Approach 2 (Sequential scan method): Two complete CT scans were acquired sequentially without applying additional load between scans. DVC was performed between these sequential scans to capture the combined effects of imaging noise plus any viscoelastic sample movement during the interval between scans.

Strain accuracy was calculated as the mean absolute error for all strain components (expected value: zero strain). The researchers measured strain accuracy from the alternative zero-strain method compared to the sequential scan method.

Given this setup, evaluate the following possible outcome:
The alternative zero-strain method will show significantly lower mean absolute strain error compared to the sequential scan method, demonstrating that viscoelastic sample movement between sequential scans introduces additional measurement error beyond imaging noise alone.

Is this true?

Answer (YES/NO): YES